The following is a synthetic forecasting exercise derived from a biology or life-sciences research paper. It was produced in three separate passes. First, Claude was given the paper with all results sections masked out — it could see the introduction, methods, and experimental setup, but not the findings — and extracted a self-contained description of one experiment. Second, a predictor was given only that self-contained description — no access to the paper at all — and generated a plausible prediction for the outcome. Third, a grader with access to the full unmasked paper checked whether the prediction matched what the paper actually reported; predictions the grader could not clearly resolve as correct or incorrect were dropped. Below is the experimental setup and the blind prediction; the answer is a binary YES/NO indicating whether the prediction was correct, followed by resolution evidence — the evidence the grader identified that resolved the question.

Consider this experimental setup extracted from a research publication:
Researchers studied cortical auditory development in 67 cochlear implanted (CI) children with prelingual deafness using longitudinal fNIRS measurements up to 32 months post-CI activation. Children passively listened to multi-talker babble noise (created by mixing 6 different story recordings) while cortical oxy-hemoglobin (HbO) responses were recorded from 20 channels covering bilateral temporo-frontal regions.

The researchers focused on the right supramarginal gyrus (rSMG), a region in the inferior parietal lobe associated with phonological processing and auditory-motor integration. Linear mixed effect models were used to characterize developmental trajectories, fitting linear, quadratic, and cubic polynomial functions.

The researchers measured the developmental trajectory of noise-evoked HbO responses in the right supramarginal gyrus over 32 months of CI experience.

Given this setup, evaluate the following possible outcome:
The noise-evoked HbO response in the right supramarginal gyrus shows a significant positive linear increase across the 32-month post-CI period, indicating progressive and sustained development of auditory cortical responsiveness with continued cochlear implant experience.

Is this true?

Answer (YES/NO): NO